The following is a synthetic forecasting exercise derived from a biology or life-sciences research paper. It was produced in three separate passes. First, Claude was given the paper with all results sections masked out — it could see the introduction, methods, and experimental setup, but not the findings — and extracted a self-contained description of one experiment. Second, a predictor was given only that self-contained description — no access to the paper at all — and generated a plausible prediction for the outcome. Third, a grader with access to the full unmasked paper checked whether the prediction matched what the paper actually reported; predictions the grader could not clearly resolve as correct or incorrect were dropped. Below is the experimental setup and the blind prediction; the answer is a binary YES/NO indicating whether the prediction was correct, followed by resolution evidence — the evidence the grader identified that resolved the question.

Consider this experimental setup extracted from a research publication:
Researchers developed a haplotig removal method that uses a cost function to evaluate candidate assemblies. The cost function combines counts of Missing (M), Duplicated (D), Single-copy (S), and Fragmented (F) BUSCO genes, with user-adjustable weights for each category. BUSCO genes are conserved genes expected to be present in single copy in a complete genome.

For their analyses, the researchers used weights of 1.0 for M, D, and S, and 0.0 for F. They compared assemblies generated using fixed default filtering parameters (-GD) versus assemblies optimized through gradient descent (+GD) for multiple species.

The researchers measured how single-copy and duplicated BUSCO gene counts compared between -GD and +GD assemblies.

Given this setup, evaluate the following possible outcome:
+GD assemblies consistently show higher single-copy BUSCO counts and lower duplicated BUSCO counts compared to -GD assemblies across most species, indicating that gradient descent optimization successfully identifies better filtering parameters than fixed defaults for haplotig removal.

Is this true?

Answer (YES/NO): NO